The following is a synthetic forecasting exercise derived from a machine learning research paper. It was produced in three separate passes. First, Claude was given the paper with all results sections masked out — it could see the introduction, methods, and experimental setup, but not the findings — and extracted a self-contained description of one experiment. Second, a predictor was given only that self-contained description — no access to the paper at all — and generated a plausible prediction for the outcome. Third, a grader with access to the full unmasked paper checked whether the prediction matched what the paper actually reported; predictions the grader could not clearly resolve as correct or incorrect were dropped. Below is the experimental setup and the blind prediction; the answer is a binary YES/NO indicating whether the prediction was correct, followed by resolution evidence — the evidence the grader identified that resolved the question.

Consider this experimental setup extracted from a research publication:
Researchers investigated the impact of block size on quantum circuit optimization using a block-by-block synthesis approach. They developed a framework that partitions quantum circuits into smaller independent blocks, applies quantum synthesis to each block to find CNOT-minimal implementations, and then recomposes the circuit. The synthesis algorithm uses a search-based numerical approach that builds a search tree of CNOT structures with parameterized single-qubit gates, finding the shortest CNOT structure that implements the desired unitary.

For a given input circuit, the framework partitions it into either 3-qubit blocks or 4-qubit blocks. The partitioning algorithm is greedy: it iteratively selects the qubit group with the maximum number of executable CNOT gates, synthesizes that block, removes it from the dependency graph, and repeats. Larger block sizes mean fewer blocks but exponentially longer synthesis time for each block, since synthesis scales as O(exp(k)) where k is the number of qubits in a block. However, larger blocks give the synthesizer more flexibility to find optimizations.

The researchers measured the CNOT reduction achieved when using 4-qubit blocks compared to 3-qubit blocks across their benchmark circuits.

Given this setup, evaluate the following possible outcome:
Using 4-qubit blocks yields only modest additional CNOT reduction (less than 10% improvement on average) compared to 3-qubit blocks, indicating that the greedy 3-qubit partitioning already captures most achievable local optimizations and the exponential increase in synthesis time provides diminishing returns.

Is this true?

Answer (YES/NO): YES